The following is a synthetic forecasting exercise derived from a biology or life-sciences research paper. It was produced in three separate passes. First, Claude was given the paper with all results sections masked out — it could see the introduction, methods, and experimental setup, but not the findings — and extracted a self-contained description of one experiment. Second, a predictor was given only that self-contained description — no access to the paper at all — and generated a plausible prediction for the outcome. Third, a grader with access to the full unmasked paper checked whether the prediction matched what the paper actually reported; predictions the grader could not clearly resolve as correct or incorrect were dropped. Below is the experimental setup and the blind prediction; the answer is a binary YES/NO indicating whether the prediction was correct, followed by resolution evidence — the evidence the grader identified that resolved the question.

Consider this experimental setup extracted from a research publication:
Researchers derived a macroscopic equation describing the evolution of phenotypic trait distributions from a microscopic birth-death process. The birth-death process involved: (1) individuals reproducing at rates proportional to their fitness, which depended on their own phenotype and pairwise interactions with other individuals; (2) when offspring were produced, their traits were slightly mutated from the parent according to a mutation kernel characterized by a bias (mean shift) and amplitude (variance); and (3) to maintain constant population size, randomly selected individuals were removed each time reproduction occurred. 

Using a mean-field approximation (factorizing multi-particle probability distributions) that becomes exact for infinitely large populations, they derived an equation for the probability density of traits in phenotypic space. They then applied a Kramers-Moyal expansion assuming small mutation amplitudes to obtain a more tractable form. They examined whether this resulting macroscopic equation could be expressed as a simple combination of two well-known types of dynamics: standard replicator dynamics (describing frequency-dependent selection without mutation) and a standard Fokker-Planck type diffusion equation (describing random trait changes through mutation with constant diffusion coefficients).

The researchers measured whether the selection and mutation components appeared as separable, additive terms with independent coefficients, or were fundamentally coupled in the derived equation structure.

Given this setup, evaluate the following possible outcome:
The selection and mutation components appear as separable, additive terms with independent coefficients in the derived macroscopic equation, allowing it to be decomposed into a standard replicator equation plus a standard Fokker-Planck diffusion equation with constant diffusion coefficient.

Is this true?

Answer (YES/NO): NO